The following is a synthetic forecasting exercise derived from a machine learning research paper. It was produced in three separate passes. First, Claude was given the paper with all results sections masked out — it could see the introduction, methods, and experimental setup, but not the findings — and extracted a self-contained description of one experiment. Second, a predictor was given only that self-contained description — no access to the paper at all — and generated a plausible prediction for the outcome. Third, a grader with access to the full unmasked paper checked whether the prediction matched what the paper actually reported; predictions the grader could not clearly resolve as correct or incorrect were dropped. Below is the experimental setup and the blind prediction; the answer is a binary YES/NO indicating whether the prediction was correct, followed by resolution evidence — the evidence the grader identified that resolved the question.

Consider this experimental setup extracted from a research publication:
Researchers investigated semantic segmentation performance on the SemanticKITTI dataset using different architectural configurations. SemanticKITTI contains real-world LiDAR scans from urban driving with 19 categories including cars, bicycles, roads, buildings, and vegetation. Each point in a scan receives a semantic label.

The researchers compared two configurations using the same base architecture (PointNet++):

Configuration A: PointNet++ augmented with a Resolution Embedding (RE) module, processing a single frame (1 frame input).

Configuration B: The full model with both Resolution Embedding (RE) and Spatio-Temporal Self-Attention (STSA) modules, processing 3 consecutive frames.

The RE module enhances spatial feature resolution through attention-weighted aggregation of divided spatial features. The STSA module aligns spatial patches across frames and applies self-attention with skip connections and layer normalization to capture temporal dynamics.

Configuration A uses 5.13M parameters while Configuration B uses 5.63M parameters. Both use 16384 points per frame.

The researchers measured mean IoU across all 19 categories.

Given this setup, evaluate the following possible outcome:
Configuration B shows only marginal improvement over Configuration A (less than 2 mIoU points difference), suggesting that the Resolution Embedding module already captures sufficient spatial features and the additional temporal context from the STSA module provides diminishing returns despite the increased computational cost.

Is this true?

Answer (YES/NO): NO